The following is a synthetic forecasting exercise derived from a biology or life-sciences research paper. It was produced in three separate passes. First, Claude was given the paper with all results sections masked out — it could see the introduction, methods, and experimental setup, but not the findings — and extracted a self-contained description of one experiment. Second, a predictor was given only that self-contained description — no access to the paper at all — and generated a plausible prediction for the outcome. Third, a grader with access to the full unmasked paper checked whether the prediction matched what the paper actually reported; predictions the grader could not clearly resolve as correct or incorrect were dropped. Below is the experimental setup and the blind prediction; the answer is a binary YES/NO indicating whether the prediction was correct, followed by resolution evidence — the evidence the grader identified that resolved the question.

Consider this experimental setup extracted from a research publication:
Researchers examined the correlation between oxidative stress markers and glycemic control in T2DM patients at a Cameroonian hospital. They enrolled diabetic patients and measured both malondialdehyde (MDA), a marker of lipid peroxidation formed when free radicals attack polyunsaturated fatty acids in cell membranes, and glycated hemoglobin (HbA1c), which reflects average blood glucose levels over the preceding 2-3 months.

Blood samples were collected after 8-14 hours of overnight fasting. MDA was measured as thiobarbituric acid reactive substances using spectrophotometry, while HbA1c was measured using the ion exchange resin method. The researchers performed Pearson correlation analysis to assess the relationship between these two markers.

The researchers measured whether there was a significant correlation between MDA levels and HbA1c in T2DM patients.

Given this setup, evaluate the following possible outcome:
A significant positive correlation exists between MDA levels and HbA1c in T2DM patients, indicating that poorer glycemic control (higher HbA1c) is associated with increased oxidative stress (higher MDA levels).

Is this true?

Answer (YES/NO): YES